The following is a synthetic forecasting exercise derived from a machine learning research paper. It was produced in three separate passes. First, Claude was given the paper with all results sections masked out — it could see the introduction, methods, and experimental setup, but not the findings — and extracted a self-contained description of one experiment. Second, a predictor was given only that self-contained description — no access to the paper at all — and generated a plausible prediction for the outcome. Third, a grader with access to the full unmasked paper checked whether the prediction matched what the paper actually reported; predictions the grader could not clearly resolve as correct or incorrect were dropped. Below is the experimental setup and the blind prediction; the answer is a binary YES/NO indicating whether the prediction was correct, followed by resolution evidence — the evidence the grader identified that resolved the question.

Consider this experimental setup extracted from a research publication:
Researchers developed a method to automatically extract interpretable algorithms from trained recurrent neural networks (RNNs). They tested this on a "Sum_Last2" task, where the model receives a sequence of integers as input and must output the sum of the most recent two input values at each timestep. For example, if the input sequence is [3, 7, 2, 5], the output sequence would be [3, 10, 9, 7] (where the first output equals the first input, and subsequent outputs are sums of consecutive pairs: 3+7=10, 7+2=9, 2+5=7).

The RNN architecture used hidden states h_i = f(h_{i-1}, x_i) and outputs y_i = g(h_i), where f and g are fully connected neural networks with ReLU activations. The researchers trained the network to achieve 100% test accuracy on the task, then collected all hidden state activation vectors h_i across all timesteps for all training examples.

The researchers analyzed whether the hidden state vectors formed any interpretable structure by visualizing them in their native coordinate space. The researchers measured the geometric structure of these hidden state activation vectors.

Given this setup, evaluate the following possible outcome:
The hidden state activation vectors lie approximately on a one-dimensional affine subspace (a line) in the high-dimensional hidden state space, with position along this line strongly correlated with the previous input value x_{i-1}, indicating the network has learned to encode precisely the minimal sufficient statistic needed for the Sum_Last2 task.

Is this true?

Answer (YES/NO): NO